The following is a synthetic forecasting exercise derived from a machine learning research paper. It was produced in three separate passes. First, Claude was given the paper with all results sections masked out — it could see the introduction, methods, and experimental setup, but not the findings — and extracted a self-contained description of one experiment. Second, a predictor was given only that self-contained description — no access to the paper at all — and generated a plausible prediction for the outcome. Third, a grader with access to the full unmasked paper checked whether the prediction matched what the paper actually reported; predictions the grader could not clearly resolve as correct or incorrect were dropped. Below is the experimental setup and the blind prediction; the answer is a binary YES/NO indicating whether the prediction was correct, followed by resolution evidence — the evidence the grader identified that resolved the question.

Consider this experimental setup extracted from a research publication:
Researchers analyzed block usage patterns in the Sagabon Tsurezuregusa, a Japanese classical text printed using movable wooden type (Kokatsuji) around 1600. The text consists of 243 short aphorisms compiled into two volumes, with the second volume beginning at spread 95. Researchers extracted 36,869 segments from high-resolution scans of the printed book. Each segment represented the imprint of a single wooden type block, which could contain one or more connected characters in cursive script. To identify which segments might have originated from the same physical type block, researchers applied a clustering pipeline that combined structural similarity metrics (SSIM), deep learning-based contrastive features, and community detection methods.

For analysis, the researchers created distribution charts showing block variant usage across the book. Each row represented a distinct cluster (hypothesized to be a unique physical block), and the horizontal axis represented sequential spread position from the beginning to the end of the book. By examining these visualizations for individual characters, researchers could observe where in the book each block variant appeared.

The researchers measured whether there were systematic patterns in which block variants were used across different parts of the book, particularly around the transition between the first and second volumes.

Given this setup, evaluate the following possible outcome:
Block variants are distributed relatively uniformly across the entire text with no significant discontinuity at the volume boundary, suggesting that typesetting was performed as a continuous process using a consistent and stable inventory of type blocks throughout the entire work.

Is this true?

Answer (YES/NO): NO